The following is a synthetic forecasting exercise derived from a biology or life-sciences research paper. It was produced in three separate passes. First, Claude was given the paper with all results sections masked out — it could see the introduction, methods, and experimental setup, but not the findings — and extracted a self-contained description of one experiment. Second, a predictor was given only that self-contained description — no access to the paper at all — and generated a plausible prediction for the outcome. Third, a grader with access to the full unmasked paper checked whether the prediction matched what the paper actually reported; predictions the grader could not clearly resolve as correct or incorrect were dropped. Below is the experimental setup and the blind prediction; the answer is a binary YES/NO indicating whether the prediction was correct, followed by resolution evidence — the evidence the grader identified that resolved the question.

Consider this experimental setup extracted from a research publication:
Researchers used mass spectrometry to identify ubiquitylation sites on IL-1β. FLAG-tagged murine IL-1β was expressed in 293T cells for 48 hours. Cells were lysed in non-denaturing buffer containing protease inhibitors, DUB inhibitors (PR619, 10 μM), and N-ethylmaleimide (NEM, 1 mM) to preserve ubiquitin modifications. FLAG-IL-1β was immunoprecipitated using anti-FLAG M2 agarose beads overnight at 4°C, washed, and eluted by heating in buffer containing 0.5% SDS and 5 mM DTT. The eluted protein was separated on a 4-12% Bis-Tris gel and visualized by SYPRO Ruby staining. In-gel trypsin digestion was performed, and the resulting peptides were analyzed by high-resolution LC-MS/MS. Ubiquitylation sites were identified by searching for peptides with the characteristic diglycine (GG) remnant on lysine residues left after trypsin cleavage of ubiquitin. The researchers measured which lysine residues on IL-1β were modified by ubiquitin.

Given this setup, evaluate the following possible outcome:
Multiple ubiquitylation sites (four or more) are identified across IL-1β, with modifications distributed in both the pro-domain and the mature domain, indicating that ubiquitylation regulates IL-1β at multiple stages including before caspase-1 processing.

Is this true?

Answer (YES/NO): NO